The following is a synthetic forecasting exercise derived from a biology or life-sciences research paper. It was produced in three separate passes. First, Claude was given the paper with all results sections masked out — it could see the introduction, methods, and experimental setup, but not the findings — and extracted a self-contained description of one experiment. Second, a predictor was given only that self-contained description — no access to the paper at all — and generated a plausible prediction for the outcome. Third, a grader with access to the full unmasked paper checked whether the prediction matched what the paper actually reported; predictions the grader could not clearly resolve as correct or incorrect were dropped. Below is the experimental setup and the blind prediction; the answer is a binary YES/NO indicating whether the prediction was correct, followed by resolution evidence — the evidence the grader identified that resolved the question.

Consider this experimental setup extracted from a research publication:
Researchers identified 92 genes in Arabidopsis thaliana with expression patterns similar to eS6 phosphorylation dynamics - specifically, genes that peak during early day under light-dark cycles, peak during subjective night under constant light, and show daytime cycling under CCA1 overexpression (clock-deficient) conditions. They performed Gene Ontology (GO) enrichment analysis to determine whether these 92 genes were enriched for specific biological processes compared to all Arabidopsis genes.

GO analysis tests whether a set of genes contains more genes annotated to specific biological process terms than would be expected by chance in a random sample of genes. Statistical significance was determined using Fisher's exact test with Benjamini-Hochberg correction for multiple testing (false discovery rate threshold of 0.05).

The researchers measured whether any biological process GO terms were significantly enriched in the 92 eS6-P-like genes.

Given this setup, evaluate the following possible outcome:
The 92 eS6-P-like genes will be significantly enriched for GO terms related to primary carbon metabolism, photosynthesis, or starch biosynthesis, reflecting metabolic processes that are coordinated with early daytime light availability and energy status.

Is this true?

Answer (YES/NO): YES